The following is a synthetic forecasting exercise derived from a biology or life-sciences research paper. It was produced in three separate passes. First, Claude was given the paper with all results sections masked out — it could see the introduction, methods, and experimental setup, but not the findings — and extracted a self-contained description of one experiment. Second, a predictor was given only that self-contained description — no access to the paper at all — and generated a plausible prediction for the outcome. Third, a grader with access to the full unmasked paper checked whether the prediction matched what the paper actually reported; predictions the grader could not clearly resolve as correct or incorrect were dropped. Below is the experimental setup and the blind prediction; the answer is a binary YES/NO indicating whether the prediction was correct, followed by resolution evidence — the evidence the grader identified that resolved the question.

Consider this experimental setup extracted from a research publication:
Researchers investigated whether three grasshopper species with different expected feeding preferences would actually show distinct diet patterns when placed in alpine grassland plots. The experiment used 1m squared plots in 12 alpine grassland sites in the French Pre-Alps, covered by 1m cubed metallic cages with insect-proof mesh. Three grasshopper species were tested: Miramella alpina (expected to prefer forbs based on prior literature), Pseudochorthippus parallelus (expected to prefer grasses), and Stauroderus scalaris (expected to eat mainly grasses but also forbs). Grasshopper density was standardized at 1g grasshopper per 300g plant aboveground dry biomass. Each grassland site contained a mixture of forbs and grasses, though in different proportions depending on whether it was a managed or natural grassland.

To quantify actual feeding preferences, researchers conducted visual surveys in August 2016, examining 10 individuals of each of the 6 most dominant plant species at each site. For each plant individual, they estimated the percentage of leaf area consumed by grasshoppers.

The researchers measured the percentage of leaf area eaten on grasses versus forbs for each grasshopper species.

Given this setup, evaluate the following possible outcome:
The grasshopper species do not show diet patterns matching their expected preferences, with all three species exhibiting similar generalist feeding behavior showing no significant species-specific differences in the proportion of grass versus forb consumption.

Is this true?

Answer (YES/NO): NO